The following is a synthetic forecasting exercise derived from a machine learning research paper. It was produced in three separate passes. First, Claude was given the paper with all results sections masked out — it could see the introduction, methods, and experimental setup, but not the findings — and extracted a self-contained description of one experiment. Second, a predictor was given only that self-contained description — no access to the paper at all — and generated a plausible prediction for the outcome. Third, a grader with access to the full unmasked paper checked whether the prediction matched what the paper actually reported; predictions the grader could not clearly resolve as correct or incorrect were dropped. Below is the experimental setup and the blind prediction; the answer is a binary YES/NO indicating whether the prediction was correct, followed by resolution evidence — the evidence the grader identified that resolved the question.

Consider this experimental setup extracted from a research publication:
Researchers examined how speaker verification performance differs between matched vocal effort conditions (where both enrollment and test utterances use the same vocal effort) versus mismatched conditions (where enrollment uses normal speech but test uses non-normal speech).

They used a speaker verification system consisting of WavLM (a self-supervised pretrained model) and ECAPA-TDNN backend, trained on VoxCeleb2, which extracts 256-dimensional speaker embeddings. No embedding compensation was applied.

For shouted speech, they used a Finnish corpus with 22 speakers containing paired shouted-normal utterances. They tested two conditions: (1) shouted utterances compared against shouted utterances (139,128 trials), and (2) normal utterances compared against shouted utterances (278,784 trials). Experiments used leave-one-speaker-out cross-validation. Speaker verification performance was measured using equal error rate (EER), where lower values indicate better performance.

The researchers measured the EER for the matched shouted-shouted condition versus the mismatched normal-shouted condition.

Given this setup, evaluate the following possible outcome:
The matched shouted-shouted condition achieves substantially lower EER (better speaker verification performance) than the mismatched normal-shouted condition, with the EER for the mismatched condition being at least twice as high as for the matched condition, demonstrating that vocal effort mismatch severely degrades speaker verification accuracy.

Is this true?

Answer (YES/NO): YES